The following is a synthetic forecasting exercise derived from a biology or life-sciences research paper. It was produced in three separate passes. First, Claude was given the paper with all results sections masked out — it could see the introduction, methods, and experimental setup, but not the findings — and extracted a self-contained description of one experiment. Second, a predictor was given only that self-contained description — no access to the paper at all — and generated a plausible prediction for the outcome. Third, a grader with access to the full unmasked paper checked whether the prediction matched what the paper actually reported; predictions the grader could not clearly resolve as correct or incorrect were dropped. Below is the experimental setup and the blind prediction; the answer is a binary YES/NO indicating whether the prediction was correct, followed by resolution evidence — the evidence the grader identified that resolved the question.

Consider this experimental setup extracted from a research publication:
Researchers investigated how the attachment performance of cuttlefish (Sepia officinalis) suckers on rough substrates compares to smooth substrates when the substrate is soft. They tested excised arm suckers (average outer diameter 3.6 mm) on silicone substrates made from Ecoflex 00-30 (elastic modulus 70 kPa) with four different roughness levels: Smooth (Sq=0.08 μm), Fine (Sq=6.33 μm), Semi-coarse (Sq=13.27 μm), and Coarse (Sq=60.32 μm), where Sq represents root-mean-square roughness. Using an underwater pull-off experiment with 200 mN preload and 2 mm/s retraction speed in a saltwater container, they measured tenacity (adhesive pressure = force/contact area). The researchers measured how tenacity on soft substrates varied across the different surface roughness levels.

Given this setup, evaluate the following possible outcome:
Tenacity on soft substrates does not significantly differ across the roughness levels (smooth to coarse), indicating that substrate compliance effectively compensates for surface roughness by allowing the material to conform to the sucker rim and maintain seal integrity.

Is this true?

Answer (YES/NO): NO